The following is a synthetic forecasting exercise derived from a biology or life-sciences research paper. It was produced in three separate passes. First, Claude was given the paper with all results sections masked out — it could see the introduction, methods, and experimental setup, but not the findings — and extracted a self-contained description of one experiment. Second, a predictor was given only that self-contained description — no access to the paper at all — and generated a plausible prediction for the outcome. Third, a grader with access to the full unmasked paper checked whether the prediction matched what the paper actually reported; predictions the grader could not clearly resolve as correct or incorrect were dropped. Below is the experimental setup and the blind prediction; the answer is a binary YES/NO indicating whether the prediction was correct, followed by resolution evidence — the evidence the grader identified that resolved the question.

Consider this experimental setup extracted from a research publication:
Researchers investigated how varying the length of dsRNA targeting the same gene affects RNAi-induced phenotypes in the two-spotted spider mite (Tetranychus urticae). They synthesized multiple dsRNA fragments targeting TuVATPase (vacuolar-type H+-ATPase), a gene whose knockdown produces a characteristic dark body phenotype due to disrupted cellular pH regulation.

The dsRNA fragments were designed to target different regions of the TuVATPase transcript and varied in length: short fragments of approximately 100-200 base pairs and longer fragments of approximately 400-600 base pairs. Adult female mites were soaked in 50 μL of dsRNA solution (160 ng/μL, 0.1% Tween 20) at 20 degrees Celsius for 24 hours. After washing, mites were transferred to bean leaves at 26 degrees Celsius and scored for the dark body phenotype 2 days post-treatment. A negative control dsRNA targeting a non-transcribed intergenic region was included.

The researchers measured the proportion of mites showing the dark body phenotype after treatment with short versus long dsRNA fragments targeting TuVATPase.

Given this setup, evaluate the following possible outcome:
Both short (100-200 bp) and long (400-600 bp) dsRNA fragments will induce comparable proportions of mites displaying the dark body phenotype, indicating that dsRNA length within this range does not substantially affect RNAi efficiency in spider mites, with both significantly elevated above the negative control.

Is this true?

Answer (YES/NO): NO